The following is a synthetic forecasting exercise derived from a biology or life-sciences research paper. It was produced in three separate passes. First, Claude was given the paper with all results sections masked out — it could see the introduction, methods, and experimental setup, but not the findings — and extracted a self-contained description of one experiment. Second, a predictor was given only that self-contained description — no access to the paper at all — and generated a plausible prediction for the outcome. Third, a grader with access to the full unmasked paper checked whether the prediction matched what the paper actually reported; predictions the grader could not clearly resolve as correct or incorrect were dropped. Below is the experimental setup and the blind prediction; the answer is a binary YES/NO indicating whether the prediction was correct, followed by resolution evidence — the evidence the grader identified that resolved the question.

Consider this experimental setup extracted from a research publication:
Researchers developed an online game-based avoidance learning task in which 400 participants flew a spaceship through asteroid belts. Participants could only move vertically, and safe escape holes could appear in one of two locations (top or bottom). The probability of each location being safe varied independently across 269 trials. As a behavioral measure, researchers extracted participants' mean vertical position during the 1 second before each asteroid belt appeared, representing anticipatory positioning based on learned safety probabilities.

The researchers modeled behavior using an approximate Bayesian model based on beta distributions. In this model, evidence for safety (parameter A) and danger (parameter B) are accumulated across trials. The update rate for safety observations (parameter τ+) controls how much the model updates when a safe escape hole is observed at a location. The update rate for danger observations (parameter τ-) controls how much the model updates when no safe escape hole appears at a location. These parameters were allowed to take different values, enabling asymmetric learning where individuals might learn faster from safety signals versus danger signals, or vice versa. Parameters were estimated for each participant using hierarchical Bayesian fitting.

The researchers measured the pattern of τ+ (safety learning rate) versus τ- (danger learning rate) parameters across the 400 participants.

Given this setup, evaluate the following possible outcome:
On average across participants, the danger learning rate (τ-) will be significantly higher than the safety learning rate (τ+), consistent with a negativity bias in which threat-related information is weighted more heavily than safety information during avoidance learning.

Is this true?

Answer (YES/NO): YES